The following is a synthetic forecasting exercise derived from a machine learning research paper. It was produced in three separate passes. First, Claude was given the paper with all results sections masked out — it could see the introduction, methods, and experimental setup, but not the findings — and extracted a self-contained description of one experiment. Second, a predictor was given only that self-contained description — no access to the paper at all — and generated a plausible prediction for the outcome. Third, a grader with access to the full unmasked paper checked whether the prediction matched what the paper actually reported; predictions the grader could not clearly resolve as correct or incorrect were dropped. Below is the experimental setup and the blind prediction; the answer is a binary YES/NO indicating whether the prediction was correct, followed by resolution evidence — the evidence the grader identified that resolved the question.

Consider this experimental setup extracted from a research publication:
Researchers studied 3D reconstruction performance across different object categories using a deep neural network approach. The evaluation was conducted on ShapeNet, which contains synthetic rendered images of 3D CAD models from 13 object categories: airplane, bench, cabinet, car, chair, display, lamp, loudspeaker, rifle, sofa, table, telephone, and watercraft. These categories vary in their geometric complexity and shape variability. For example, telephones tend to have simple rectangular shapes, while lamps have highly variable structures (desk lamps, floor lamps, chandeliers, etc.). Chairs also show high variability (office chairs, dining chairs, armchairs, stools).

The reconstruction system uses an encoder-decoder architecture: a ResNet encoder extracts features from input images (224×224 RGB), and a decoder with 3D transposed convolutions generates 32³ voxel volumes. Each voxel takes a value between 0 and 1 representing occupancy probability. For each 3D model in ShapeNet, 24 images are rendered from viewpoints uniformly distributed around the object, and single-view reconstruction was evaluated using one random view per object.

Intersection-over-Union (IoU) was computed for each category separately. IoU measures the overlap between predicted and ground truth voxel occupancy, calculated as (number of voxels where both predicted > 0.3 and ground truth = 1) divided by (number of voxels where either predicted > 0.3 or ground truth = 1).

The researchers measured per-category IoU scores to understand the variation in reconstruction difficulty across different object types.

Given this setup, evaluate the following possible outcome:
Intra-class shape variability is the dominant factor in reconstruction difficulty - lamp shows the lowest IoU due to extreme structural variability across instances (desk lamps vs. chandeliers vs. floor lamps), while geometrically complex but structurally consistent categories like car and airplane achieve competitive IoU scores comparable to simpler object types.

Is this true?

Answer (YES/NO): NO